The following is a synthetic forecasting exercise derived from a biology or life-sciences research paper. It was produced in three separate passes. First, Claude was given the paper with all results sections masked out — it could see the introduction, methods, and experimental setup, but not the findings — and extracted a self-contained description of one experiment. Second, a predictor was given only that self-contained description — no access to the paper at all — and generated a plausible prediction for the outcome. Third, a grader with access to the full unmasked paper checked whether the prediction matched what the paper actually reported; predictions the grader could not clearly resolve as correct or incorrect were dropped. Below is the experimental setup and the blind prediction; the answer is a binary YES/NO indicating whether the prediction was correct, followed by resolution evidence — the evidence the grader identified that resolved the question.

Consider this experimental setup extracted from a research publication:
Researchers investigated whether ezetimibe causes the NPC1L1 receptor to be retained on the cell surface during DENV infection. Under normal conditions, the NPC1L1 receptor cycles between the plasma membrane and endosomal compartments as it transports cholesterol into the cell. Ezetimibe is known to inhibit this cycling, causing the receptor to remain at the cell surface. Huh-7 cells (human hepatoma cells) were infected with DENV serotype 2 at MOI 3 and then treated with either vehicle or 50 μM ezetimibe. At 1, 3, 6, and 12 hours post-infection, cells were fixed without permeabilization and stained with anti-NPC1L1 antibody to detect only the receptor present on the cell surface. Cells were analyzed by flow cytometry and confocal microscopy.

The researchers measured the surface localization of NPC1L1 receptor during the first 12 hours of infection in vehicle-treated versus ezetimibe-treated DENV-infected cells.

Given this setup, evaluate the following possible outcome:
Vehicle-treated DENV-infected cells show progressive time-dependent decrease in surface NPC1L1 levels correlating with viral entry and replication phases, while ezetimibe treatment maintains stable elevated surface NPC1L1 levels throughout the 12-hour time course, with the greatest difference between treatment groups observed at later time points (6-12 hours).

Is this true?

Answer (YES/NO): NO